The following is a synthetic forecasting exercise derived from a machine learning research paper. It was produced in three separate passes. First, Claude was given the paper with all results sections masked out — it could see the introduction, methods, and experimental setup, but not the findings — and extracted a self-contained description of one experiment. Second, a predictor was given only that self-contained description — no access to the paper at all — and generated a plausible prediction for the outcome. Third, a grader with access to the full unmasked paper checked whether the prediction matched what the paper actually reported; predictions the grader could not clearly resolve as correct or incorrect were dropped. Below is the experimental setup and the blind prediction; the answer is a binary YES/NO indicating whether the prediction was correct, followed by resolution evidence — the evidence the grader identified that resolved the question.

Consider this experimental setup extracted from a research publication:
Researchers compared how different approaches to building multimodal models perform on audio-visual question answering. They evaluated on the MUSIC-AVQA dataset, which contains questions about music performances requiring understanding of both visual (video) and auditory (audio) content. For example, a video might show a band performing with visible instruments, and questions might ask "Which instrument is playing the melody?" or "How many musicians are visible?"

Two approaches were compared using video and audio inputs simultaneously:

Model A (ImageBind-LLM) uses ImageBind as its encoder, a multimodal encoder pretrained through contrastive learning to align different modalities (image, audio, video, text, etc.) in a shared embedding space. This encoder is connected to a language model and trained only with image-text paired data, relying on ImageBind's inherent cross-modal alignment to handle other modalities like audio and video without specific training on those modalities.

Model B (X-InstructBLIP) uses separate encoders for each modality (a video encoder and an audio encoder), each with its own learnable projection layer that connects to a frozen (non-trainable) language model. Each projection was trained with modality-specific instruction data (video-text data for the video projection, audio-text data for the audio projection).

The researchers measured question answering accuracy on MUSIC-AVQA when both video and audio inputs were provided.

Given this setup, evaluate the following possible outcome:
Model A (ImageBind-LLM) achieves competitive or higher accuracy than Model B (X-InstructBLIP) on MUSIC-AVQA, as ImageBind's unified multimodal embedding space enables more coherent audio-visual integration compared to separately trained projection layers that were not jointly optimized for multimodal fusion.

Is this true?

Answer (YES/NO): NO